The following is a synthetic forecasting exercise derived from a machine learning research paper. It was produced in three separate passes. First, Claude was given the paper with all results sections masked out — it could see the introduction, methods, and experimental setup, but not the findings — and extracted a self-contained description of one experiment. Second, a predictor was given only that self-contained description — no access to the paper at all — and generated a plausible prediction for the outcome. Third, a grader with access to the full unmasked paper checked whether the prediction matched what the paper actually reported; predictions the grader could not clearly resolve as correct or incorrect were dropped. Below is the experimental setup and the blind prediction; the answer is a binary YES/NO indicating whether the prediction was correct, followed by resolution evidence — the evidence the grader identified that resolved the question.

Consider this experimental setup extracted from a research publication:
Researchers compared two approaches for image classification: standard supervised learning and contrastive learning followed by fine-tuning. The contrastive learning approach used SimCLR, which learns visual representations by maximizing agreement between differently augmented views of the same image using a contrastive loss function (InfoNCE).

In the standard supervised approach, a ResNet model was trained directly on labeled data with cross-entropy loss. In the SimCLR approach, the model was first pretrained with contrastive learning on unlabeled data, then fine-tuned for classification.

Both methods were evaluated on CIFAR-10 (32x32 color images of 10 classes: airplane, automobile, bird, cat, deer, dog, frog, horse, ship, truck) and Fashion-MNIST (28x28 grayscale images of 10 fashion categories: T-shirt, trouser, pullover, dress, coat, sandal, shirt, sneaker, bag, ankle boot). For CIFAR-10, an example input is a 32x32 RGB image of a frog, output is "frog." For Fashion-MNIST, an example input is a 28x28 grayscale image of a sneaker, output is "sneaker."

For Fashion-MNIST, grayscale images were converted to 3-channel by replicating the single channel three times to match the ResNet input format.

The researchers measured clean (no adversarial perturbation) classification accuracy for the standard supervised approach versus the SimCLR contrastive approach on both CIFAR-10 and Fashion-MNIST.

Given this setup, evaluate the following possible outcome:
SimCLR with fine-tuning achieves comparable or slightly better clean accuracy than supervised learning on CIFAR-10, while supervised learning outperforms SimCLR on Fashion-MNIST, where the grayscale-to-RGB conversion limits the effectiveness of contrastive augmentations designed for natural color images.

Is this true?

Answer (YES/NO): NO